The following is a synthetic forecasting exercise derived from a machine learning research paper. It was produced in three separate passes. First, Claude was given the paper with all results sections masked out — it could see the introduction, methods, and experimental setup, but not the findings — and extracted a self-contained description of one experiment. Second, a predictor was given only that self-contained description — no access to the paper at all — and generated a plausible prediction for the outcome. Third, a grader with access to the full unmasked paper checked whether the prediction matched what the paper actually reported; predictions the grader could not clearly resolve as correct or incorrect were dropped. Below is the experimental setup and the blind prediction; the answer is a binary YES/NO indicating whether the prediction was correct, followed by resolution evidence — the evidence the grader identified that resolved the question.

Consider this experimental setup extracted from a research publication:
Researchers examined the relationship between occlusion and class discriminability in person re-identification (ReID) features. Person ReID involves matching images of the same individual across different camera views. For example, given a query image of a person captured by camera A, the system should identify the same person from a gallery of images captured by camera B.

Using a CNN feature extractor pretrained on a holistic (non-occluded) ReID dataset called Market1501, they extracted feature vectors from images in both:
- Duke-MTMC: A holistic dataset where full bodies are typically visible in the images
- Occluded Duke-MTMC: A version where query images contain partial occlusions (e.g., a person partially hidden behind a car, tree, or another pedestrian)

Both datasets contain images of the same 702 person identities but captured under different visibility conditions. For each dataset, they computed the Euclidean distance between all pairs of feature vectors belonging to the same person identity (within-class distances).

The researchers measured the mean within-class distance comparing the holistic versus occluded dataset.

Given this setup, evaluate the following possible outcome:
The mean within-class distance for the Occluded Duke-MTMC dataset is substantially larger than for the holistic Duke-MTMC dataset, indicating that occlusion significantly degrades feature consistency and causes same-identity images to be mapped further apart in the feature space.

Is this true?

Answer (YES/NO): YES